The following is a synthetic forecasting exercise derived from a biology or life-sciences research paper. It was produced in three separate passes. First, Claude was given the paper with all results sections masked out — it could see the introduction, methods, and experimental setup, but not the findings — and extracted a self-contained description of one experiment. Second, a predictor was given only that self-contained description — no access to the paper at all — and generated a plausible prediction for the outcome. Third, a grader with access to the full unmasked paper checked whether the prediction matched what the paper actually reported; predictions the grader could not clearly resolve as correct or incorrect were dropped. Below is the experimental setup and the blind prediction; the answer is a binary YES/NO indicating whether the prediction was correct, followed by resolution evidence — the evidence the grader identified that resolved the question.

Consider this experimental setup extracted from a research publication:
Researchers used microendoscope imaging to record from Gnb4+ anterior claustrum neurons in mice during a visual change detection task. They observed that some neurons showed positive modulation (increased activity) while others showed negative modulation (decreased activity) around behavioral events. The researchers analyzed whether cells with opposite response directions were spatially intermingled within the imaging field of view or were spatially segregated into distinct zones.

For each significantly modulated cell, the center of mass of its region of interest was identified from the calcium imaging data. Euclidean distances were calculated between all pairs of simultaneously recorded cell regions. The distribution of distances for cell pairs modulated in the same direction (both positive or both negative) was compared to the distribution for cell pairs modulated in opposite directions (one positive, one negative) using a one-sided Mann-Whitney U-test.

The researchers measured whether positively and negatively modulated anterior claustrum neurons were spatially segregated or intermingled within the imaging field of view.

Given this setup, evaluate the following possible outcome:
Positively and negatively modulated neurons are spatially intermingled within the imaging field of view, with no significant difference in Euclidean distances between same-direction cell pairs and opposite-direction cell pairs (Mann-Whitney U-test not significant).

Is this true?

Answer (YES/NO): YES